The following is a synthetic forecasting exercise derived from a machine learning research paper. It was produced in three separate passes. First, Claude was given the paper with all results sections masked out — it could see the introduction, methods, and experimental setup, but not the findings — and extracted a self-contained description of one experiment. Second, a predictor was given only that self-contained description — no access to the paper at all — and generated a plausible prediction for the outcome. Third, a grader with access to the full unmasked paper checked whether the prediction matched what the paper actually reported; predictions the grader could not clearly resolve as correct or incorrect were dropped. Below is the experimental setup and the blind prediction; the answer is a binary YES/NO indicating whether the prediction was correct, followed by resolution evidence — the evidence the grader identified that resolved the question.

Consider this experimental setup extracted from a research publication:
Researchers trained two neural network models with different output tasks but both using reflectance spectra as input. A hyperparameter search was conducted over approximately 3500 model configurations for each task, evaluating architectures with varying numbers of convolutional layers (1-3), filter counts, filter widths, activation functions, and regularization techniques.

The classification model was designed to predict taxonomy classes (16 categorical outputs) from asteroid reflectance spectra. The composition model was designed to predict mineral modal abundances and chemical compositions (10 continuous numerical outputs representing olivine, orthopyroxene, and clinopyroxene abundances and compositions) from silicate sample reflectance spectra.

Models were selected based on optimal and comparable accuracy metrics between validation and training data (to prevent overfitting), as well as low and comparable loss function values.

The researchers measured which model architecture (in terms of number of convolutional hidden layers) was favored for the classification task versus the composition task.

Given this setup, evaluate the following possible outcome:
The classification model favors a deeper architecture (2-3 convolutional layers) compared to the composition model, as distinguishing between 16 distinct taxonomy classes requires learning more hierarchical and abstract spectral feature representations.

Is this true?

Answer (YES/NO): NO